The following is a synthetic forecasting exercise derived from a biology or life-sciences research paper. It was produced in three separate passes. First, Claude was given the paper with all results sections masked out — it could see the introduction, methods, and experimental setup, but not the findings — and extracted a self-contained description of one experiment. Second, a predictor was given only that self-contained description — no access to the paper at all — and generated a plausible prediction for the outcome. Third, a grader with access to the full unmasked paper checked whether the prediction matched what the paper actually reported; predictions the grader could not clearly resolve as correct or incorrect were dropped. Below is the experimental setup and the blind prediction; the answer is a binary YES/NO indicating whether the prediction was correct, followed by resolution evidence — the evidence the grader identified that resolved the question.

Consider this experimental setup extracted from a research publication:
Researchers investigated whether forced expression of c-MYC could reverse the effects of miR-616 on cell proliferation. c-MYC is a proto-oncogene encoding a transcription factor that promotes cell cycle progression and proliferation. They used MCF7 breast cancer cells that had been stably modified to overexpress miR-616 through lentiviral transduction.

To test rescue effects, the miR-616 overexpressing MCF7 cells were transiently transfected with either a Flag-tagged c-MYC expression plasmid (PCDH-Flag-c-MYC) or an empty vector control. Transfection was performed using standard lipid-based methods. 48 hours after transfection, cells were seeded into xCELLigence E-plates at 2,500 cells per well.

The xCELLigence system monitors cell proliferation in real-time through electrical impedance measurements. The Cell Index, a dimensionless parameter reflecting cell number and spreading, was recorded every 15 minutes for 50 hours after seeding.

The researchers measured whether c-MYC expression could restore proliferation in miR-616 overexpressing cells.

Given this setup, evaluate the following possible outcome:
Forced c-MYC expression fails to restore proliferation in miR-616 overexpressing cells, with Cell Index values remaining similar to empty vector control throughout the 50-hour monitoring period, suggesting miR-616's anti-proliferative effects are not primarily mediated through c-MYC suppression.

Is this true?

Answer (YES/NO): NO